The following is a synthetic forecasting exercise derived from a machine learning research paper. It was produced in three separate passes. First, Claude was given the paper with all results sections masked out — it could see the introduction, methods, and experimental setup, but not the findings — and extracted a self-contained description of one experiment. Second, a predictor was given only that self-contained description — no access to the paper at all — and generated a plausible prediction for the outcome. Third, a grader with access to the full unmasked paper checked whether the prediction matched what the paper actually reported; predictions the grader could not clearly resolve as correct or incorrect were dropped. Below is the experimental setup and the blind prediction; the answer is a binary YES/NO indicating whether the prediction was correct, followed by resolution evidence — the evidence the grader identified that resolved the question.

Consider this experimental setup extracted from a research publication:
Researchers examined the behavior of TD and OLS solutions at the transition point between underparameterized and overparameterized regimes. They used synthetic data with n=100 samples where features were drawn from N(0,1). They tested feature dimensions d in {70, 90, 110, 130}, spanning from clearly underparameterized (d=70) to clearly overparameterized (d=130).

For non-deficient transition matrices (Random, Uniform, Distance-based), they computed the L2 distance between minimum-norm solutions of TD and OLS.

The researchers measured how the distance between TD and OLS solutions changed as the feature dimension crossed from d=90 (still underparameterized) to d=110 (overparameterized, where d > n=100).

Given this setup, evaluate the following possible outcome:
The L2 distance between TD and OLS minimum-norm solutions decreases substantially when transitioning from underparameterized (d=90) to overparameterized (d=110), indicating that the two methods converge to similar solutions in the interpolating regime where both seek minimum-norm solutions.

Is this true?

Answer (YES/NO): YES